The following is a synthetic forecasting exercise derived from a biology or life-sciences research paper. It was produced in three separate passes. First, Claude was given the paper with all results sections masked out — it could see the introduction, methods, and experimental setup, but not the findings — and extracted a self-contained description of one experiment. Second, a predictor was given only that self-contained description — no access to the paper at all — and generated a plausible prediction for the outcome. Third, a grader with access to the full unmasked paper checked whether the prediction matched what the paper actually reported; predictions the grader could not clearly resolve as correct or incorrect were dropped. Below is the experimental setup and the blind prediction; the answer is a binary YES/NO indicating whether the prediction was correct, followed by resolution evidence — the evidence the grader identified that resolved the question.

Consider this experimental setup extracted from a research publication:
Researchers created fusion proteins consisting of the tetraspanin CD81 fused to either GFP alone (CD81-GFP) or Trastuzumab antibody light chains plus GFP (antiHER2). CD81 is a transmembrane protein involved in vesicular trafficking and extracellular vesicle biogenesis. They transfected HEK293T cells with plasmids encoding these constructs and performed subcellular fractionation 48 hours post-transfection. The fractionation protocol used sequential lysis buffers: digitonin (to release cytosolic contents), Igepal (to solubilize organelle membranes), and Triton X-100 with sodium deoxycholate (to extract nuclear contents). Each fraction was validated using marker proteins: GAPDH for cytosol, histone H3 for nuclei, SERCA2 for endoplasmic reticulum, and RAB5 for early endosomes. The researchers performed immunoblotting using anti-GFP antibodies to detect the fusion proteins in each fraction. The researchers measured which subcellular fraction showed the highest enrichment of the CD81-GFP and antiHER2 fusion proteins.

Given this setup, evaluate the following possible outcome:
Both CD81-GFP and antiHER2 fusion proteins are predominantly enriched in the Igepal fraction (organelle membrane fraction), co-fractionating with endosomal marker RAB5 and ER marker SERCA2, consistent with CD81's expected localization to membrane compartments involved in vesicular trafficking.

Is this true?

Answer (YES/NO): YES